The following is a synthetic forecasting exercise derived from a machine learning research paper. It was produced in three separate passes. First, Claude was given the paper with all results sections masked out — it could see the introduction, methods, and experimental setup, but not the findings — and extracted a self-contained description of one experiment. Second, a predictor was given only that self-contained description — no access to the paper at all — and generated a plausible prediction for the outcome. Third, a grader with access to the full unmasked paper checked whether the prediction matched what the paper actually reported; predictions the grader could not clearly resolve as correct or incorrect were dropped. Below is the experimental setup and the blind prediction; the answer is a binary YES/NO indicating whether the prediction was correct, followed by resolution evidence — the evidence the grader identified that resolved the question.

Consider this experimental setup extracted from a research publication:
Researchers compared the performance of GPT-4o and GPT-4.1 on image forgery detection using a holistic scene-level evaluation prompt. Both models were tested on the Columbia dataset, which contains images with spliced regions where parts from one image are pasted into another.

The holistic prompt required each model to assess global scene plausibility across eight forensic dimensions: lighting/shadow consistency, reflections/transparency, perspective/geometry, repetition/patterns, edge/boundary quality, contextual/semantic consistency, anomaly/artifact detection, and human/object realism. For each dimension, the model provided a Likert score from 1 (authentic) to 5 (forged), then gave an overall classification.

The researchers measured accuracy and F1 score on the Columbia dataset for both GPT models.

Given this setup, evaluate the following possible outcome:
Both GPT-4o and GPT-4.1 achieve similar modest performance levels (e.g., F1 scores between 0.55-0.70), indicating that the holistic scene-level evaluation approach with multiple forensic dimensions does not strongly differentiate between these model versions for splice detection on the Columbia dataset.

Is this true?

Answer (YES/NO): NO